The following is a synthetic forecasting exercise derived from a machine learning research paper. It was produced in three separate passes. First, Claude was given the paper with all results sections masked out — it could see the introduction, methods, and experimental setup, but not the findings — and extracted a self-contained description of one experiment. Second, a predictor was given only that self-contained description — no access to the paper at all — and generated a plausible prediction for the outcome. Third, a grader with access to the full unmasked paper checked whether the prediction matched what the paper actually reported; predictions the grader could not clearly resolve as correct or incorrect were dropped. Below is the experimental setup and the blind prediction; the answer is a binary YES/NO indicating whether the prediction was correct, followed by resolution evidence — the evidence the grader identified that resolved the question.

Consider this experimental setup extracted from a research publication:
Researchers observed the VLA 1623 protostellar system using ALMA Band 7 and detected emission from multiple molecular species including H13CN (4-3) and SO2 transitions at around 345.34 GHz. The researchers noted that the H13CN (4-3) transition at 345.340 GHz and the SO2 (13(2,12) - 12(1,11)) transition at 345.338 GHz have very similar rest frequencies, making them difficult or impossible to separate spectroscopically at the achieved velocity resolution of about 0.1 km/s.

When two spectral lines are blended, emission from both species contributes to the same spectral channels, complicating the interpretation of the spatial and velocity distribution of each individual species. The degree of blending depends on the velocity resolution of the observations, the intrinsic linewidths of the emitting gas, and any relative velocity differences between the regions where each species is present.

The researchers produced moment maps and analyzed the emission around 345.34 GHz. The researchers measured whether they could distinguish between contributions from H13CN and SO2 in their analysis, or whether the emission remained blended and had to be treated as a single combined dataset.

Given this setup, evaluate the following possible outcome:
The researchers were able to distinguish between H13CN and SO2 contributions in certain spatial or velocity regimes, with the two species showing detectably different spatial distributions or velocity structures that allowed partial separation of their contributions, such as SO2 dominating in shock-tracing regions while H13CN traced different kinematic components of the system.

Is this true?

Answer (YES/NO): NO